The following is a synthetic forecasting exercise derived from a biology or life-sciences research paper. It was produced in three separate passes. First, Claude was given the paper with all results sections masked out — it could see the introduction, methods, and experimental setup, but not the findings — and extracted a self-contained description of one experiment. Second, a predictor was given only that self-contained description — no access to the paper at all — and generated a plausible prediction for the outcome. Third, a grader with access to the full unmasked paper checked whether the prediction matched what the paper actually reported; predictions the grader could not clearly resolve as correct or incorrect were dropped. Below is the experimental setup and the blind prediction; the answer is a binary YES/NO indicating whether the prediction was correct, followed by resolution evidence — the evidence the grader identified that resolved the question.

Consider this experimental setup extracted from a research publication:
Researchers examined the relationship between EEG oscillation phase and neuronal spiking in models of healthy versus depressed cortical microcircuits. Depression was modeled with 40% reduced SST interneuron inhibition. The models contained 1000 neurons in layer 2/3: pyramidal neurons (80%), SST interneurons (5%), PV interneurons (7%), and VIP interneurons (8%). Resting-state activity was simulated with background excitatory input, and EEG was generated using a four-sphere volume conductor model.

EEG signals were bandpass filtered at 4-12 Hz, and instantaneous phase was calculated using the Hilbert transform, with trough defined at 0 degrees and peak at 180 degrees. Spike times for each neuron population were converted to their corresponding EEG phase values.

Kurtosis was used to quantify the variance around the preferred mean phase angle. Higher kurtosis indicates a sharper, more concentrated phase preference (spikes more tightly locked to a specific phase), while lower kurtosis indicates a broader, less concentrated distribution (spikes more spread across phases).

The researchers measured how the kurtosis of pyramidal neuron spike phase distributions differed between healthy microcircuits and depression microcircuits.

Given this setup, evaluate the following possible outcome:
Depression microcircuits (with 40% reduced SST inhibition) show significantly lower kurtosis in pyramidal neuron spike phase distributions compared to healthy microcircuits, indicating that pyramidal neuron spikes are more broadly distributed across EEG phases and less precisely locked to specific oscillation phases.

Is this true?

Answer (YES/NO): YES